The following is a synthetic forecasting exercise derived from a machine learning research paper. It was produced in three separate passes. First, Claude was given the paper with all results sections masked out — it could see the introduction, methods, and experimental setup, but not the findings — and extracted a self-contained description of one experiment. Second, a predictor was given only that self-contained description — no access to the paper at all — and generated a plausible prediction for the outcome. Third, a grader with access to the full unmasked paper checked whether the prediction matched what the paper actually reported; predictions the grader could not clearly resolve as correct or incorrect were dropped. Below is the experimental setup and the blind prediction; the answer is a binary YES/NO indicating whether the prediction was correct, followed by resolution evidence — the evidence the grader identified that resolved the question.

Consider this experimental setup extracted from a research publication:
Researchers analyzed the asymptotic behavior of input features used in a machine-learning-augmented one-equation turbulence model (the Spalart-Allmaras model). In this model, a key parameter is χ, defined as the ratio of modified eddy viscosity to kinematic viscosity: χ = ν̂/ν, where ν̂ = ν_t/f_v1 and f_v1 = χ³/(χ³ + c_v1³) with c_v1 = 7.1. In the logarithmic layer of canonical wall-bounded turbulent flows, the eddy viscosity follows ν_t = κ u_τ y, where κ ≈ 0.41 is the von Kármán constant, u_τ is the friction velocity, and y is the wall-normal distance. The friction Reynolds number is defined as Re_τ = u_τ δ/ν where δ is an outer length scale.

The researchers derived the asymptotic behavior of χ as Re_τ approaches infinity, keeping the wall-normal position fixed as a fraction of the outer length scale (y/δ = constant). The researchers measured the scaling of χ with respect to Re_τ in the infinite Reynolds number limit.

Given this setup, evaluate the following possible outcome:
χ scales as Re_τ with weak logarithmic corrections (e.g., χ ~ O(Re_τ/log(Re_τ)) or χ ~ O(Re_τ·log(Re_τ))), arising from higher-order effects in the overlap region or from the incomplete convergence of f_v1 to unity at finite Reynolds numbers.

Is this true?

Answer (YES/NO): NO